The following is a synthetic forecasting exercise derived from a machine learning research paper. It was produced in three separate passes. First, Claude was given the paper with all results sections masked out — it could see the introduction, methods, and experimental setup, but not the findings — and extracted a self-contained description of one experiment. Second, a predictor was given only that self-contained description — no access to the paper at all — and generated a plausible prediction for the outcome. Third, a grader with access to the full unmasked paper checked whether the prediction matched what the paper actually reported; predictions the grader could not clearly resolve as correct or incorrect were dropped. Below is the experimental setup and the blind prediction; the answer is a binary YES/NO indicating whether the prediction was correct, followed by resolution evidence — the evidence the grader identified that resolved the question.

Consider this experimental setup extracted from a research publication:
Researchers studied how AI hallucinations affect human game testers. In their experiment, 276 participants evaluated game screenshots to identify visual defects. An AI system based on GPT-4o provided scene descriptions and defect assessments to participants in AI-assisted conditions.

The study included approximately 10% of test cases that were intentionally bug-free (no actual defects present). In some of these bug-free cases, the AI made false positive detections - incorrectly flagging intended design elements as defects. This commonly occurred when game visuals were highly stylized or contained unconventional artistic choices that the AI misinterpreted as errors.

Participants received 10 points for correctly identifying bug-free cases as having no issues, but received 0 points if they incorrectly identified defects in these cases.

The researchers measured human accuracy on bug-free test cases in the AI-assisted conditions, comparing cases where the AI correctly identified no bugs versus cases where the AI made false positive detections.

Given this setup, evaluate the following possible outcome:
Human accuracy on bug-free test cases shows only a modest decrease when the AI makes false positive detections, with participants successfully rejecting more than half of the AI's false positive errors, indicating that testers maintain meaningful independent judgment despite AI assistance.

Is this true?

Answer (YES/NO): NO